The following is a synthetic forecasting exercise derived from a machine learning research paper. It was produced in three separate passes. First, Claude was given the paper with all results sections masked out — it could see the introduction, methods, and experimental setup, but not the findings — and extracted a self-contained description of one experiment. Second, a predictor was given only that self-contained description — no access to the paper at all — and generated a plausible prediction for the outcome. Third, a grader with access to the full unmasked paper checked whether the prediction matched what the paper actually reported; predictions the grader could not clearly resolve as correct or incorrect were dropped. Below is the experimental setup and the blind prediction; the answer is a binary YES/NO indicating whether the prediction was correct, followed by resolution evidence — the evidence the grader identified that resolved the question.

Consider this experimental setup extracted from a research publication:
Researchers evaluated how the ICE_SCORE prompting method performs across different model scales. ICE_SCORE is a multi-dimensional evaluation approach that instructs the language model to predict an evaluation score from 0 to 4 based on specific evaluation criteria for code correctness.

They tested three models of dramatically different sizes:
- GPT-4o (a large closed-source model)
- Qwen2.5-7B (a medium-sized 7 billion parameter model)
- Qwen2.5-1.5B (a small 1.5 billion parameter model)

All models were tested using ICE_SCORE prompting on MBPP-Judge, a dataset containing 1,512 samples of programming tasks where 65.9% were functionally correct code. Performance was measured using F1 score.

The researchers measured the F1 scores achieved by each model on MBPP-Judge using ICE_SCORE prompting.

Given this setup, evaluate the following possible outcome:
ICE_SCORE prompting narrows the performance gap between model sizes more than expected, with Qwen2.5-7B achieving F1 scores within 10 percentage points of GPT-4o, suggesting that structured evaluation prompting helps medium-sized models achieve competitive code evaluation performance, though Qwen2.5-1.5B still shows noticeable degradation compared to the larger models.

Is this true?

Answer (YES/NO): YES